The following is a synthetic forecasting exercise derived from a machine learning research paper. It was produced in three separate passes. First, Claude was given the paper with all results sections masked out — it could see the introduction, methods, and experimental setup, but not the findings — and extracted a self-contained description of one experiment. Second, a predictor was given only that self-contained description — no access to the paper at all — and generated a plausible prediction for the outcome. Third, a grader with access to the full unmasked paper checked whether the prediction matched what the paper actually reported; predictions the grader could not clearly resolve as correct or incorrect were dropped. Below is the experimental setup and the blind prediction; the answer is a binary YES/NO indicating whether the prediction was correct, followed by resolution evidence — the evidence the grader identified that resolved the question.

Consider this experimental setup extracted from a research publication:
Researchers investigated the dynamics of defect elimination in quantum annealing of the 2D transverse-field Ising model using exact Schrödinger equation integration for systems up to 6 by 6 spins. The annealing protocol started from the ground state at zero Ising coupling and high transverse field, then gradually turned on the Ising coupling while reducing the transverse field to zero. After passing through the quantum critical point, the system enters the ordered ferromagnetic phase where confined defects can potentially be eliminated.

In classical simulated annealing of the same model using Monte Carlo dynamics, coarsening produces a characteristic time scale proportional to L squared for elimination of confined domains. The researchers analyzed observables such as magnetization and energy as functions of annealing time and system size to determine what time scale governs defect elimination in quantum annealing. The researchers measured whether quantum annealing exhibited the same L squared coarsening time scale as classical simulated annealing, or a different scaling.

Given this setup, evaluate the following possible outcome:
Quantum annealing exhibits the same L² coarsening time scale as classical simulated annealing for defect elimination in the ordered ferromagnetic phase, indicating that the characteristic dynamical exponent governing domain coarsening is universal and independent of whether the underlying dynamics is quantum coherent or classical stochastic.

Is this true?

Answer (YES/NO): YES